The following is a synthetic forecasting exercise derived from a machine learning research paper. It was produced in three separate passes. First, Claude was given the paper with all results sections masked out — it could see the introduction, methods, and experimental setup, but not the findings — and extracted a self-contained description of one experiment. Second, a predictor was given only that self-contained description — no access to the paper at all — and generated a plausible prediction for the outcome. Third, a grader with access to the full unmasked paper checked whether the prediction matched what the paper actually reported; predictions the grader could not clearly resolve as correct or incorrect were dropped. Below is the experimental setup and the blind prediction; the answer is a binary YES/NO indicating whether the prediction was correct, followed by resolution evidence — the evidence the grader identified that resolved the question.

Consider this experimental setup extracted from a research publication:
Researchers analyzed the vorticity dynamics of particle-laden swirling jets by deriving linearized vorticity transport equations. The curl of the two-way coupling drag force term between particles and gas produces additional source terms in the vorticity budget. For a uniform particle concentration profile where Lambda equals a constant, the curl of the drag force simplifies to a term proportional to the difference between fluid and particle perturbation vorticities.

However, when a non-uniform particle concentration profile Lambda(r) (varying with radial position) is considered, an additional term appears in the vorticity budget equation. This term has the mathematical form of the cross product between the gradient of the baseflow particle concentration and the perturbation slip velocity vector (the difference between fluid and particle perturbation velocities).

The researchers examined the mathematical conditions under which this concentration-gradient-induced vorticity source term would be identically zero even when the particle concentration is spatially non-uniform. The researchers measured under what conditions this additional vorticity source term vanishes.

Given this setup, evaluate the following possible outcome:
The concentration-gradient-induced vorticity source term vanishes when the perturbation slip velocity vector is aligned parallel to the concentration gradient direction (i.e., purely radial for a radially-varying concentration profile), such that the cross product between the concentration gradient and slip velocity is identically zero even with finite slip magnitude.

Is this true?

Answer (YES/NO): YES